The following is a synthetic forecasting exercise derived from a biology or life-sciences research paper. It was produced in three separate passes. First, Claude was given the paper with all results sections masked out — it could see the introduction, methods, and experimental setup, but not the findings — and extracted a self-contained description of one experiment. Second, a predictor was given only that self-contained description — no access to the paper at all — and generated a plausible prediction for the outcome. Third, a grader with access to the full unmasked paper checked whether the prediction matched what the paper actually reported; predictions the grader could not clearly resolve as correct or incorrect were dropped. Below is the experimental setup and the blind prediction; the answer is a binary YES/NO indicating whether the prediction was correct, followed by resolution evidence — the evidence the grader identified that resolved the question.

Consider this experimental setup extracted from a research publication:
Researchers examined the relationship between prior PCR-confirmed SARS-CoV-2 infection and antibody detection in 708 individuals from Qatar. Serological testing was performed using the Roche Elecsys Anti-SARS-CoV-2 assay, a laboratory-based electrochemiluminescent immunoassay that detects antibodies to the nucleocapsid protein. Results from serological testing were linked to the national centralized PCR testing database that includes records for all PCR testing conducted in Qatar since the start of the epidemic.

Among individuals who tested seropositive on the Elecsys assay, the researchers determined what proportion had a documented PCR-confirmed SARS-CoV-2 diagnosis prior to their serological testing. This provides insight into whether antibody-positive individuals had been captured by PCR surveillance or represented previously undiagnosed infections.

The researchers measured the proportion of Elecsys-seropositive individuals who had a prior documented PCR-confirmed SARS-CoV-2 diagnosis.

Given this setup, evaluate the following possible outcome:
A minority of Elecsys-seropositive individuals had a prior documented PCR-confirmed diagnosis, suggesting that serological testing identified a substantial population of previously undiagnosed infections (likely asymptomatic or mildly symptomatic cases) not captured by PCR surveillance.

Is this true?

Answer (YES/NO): NO